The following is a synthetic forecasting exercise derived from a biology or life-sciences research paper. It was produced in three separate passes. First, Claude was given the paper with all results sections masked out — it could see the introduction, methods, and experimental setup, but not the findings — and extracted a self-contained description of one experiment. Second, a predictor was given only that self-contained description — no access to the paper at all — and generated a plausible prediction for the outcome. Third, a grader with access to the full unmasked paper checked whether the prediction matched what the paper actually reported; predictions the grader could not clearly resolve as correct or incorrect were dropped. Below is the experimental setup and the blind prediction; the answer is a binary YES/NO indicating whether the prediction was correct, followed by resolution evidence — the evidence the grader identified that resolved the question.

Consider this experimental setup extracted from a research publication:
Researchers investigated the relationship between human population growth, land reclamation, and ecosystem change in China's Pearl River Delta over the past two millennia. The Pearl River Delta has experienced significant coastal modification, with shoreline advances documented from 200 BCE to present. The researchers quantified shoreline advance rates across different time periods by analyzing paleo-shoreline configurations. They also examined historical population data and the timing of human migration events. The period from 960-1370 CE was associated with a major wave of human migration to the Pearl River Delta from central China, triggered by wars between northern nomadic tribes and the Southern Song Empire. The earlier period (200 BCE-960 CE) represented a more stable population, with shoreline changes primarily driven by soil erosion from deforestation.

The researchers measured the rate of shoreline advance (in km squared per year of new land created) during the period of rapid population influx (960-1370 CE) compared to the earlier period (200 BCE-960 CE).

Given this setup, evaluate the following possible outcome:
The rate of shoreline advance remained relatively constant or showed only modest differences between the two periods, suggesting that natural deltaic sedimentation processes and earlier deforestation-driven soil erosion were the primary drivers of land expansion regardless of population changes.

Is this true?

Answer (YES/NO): NO